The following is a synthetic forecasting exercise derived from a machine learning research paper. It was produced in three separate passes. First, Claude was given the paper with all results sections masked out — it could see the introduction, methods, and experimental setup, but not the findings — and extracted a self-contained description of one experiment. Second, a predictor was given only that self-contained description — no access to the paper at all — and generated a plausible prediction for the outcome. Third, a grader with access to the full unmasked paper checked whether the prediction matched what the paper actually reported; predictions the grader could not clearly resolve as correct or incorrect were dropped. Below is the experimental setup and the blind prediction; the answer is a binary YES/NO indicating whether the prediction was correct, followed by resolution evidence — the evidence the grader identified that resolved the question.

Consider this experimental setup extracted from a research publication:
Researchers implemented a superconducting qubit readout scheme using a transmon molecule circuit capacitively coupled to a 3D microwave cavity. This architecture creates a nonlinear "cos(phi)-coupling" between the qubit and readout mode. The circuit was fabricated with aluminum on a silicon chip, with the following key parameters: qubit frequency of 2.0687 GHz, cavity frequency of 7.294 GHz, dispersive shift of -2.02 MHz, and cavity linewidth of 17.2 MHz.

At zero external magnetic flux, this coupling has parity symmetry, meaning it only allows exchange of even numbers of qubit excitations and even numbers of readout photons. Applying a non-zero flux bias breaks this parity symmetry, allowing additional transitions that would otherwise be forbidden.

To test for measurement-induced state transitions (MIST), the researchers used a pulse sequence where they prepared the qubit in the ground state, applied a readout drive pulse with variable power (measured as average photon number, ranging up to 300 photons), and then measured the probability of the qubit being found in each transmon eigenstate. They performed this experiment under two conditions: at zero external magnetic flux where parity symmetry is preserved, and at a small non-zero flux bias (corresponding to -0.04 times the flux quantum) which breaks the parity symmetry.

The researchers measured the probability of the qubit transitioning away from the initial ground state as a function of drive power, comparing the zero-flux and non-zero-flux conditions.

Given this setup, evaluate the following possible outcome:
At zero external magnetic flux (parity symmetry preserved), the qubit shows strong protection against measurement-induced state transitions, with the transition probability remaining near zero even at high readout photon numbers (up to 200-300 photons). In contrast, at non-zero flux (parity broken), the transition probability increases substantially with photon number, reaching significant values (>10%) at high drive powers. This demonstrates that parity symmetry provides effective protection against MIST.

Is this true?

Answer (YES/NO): YES